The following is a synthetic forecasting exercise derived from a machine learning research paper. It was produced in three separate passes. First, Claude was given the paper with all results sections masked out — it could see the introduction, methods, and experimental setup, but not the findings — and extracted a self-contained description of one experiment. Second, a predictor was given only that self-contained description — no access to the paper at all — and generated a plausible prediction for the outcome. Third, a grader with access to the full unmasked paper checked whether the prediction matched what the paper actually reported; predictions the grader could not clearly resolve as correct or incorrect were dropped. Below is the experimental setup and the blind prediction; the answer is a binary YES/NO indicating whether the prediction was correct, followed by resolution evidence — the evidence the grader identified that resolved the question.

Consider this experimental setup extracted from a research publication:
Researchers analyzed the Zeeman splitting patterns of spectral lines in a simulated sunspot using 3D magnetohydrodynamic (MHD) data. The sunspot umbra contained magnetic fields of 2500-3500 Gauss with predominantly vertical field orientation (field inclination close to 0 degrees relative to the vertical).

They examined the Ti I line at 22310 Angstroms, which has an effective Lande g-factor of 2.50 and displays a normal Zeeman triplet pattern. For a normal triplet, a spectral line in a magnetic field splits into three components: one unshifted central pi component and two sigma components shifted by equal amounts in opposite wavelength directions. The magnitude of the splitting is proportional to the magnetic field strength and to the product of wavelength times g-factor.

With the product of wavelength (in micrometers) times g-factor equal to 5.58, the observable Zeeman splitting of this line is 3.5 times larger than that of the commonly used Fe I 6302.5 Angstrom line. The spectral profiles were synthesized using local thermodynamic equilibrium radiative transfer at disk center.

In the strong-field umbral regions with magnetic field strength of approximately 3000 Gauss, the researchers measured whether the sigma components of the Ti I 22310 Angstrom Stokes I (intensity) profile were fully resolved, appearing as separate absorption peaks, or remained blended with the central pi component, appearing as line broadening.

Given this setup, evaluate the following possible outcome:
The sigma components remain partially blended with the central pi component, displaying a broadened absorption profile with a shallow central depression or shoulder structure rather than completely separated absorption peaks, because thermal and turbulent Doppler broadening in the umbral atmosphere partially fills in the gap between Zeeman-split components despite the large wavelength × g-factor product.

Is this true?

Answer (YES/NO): NO